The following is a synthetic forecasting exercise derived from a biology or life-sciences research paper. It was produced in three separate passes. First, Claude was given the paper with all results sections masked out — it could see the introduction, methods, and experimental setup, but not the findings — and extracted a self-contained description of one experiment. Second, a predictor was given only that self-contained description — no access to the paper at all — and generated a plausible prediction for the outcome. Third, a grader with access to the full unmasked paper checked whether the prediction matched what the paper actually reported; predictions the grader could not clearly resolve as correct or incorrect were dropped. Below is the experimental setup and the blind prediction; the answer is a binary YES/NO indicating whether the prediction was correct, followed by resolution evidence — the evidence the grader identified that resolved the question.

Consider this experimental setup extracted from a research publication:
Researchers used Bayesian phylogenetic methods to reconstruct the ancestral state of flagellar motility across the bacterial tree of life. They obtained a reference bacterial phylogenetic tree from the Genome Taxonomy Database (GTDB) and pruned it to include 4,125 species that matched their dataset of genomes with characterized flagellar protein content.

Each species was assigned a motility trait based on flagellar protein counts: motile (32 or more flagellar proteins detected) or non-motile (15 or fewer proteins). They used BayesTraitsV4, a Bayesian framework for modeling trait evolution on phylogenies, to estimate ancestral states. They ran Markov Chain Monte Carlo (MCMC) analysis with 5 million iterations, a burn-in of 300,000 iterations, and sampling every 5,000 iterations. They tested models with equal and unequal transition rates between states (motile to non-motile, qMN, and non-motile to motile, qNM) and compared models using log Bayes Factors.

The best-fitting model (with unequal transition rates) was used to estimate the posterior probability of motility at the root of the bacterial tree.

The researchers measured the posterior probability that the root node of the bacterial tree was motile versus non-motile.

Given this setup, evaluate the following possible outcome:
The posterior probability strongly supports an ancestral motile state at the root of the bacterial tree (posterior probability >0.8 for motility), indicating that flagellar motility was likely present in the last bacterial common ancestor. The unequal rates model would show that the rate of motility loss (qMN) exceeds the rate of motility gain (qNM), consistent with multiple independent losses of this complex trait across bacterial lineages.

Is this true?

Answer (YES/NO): YES